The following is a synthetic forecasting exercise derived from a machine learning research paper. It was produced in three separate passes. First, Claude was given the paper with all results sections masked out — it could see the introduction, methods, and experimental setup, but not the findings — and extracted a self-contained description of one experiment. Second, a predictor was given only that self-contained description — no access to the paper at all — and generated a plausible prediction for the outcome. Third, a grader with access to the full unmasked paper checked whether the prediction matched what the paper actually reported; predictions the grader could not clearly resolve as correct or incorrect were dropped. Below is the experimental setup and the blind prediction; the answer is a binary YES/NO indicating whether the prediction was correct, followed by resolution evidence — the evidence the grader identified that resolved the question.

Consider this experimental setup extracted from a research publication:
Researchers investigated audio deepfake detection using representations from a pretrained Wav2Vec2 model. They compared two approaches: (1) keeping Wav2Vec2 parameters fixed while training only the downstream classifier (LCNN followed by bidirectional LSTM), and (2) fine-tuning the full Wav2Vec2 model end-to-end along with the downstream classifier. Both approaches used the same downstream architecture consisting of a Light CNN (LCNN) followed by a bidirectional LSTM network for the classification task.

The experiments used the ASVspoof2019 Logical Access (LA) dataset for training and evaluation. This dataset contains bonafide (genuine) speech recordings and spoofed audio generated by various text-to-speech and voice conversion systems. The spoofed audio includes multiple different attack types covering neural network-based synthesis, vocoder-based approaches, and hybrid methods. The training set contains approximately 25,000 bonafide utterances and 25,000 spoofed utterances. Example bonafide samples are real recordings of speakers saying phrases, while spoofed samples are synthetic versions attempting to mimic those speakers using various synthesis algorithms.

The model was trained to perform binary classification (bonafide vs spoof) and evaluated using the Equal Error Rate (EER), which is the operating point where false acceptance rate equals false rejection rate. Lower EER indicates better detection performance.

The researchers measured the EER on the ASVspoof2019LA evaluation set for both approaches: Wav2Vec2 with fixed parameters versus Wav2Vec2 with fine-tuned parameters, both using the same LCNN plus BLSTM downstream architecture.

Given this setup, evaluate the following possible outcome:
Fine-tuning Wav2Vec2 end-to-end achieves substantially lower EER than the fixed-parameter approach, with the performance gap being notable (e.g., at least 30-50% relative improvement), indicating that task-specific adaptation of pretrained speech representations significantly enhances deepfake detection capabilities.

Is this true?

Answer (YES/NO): NO